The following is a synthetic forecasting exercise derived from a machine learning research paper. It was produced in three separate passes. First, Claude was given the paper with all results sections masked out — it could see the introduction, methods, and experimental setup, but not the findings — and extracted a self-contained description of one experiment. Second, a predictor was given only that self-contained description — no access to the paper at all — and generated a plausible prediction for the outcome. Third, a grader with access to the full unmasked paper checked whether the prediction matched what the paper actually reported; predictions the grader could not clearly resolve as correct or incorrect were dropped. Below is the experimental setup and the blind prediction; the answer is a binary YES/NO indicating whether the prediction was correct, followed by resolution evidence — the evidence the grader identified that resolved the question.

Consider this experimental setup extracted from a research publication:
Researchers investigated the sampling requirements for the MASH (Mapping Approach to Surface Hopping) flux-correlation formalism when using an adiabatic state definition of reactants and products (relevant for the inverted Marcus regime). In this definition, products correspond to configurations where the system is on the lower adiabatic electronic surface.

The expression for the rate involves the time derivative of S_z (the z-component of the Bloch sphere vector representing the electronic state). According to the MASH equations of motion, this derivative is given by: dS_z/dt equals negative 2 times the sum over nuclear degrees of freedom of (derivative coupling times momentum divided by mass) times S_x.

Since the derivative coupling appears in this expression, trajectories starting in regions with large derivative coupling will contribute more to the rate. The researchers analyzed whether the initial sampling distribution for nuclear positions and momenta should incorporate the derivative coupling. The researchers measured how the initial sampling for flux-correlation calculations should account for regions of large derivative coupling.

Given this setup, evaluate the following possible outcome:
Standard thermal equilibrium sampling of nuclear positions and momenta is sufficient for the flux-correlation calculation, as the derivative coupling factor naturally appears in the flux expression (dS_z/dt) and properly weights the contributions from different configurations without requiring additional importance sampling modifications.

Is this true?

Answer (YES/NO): NO